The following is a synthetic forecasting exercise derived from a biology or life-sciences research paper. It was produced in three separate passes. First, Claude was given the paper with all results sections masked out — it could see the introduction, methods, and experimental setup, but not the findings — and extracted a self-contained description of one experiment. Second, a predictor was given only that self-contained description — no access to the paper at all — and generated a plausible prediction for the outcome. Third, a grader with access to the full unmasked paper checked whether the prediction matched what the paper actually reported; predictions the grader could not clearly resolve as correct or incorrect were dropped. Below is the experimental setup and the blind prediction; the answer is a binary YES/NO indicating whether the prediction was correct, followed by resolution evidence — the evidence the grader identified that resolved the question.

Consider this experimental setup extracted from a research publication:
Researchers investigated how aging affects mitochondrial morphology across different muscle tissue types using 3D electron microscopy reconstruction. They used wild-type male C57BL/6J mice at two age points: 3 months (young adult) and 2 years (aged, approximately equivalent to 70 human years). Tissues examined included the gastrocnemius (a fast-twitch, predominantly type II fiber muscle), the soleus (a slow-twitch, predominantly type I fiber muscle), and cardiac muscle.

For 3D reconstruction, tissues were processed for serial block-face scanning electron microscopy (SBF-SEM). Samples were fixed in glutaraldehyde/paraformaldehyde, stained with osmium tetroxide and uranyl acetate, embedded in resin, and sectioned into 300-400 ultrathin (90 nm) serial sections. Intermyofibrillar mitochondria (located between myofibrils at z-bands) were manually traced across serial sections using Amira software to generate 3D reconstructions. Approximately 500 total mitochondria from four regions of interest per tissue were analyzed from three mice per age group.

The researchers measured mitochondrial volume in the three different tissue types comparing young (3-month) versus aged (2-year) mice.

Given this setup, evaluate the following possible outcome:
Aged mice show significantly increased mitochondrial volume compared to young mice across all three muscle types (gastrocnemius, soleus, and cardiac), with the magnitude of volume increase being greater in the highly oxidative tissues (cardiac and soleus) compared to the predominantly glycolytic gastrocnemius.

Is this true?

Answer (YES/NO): NO